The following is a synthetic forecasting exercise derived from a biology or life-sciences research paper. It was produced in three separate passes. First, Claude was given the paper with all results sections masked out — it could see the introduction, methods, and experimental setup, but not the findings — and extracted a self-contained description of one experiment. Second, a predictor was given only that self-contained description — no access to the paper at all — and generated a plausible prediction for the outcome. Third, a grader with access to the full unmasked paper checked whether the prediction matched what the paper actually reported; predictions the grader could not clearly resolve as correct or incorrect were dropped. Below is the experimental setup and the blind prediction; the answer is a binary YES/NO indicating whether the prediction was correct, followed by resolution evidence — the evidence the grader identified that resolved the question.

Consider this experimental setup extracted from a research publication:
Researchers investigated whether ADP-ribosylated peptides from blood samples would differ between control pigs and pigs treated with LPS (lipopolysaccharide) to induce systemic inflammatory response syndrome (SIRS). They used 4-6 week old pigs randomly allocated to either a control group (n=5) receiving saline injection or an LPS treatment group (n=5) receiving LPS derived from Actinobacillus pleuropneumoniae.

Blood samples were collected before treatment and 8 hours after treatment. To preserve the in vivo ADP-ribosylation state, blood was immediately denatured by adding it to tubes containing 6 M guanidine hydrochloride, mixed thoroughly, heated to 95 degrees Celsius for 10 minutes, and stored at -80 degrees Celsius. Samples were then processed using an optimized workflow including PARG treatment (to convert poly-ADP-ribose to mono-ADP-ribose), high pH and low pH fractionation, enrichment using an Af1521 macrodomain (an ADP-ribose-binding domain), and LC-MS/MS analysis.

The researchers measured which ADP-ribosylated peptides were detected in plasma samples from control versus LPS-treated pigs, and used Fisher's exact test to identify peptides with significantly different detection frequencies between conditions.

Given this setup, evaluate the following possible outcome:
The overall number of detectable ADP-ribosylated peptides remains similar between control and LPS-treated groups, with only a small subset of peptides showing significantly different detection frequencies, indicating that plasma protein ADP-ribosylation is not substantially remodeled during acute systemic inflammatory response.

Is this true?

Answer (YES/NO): NO